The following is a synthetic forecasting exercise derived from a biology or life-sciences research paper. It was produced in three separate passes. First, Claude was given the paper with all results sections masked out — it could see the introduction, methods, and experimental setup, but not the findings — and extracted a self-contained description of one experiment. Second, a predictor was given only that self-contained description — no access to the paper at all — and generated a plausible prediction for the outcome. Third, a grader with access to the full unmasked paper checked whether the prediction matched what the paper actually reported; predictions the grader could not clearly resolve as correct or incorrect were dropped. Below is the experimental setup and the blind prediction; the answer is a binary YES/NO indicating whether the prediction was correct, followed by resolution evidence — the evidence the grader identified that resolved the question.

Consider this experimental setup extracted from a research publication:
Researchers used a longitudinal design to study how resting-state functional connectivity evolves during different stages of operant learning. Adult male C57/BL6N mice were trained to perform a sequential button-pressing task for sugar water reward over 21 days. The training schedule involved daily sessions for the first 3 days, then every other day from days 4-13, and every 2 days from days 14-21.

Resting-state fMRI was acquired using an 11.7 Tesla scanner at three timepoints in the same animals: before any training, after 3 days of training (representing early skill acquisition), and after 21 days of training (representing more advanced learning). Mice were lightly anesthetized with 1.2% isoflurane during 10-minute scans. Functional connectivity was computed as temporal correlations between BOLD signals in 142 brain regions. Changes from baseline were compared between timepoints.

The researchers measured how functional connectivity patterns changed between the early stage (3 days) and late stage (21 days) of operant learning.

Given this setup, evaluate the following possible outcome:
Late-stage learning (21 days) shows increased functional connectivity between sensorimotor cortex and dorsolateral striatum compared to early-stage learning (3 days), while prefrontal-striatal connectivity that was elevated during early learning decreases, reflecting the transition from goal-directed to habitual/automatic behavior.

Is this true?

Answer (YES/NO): NO